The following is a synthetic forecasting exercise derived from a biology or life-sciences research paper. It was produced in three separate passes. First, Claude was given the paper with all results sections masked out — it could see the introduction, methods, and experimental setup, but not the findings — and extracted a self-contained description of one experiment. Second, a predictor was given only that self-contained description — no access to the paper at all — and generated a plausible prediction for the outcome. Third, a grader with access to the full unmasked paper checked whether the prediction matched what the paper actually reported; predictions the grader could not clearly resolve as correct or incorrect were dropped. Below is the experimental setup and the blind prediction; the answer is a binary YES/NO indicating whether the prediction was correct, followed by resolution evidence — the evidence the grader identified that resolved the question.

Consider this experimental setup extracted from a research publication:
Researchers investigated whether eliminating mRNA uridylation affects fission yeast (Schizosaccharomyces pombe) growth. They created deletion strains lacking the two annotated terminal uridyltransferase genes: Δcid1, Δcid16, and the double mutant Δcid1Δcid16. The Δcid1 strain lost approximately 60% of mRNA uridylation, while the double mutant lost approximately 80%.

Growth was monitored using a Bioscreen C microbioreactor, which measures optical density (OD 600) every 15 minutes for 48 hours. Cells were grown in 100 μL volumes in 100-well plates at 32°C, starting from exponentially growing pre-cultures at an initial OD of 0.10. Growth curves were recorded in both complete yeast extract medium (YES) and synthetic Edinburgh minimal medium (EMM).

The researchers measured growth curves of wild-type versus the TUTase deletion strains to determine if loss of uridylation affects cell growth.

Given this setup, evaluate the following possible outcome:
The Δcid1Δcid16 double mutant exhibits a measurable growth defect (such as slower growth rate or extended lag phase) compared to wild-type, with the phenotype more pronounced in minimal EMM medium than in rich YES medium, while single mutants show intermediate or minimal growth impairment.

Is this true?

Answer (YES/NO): NO